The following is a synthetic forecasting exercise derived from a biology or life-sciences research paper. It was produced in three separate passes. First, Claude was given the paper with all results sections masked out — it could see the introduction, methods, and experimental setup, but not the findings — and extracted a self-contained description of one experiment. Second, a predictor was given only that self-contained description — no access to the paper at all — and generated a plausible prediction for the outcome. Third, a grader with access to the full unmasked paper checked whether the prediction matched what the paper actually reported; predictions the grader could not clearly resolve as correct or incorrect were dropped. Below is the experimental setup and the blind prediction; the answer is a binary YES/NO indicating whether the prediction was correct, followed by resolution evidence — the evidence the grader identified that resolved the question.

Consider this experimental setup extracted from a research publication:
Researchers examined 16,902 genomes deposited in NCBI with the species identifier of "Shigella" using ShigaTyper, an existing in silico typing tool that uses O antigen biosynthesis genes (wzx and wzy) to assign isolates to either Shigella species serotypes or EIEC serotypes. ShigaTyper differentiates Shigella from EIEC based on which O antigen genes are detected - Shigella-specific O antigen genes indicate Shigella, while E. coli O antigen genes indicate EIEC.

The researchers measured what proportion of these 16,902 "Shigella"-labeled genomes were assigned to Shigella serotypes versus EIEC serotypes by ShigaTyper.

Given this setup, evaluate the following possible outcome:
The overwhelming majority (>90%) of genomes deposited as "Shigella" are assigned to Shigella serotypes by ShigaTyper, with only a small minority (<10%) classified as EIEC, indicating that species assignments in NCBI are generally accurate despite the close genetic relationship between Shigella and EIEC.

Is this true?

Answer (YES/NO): NO